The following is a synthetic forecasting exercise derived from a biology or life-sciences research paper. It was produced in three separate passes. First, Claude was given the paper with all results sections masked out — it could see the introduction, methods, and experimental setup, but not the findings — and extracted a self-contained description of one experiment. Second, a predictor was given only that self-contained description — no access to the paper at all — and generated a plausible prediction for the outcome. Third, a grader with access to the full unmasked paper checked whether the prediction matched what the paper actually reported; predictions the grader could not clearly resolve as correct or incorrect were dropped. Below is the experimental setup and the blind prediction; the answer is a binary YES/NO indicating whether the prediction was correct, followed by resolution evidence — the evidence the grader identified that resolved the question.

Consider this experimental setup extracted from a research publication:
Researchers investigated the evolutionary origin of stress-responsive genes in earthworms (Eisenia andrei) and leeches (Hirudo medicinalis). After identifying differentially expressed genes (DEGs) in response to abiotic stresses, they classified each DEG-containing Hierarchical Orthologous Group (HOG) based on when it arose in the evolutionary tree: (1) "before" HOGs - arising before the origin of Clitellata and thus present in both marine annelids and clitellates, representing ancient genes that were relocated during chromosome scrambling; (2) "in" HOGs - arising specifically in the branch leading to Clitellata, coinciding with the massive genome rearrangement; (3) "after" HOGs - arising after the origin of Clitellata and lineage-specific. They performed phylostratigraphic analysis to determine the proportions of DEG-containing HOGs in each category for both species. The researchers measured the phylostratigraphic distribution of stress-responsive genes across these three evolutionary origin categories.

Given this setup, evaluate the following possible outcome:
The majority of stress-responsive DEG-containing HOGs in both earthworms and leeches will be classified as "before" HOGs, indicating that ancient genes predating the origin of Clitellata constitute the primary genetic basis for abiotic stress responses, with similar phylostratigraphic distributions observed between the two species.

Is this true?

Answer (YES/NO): NO